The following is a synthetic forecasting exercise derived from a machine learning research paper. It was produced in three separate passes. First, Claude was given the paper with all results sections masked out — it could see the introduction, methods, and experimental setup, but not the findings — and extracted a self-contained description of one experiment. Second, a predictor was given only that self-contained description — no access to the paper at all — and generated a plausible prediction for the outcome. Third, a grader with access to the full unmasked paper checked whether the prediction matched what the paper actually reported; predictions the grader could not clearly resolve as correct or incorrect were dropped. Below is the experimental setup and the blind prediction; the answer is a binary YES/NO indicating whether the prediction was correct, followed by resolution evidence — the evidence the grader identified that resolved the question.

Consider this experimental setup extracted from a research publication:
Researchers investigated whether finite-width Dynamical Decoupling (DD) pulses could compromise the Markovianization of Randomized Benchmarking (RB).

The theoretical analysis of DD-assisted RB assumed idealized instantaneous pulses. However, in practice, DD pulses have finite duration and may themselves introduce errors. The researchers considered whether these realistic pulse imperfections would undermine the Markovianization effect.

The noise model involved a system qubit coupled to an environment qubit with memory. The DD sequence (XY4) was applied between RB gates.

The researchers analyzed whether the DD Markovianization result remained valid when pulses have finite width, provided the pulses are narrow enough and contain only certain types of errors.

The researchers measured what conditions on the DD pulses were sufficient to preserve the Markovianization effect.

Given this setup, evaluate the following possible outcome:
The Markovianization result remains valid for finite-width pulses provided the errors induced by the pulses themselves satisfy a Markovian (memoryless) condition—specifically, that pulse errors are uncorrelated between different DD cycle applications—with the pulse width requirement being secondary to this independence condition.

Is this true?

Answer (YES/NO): NO